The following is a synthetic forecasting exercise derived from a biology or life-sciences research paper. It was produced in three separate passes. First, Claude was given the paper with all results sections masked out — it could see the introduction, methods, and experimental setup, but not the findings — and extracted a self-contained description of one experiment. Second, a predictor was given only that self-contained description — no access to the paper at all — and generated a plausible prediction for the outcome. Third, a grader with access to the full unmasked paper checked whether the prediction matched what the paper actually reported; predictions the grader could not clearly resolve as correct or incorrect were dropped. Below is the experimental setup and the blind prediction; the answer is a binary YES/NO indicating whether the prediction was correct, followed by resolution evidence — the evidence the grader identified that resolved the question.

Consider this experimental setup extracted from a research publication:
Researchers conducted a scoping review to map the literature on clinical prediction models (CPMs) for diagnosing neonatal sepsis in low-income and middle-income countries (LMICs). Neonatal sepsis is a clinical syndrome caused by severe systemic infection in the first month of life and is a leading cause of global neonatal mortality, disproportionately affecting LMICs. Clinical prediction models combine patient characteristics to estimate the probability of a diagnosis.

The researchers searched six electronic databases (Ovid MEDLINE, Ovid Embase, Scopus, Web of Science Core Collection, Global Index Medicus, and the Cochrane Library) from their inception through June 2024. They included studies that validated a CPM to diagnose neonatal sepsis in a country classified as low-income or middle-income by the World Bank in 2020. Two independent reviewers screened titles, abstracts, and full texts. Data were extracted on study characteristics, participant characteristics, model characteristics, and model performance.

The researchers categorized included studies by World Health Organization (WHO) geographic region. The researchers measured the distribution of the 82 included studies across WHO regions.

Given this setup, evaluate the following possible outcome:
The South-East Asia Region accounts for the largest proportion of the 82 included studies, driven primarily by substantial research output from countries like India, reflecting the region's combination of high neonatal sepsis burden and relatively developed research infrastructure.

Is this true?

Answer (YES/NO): YES